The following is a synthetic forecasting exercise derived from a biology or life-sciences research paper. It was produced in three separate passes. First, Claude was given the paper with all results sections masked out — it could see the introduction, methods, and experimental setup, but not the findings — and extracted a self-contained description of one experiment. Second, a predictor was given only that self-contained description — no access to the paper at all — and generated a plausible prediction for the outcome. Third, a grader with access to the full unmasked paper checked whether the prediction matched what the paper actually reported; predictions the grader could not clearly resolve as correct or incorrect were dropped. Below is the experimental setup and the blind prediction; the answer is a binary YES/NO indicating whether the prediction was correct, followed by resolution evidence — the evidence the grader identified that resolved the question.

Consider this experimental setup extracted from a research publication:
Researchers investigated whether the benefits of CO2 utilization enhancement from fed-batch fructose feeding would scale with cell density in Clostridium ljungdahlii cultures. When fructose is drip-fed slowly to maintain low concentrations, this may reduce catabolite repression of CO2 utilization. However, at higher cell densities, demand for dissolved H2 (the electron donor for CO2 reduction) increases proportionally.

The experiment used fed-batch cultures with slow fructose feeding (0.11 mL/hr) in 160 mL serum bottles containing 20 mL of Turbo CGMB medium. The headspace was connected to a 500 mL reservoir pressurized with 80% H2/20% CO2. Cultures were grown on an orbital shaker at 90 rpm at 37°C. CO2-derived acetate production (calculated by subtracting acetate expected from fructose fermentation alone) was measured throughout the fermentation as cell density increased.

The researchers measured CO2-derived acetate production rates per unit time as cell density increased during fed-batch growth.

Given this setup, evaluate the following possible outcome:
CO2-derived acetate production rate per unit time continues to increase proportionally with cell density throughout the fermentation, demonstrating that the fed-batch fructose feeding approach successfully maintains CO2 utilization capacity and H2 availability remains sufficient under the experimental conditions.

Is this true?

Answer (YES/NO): NO